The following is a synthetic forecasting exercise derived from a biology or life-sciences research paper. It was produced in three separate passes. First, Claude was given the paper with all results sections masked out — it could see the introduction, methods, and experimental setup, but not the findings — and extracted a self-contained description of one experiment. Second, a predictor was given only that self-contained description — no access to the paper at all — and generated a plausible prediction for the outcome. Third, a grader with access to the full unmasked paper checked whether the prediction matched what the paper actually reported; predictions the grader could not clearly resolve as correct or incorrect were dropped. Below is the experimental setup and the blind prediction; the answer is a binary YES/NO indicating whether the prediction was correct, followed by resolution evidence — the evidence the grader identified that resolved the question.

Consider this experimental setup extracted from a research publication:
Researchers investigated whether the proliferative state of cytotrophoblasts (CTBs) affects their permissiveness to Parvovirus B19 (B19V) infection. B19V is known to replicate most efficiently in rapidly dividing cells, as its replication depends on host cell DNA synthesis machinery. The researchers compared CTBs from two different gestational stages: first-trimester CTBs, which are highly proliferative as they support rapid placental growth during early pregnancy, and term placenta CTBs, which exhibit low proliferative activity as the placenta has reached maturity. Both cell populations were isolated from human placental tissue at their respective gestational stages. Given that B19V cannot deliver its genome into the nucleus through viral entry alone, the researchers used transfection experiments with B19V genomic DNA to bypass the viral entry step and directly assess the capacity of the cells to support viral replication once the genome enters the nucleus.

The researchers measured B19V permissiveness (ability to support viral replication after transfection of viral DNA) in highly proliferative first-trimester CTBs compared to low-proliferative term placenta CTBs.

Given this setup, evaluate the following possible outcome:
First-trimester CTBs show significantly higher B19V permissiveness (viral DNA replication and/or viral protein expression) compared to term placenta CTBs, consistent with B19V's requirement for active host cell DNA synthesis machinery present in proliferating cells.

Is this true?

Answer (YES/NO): YES